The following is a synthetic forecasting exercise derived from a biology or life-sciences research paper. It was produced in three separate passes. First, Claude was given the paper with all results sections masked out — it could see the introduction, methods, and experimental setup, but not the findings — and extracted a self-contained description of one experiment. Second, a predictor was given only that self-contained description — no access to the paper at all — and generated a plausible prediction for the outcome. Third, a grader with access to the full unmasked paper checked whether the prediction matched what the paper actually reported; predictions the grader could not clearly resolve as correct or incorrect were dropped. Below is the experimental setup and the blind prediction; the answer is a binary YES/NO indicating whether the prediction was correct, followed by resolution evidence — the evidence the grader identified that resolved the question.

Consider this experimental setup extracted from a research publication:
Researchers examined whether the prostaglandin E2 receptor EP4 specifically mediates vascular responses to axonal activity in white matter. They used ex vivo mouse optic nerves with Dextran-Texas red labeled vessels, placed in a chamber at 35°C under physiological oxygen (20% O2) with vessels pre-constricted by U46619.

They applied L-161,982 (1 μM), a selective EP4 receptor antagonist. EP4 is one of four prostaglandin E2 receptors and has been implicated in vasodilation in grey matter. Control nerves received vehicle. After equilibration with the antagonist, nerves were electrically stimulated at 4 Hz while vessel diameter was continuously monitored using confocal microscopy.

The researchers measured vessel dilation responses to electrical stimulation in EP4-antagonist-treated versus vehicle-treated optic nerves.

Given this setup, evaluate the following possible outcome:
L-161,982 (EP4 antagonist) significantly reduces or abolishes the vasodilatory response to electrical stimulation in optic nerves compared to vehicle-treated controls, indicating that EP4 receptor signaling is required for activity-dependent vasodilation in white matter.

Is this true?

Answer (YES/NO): YES